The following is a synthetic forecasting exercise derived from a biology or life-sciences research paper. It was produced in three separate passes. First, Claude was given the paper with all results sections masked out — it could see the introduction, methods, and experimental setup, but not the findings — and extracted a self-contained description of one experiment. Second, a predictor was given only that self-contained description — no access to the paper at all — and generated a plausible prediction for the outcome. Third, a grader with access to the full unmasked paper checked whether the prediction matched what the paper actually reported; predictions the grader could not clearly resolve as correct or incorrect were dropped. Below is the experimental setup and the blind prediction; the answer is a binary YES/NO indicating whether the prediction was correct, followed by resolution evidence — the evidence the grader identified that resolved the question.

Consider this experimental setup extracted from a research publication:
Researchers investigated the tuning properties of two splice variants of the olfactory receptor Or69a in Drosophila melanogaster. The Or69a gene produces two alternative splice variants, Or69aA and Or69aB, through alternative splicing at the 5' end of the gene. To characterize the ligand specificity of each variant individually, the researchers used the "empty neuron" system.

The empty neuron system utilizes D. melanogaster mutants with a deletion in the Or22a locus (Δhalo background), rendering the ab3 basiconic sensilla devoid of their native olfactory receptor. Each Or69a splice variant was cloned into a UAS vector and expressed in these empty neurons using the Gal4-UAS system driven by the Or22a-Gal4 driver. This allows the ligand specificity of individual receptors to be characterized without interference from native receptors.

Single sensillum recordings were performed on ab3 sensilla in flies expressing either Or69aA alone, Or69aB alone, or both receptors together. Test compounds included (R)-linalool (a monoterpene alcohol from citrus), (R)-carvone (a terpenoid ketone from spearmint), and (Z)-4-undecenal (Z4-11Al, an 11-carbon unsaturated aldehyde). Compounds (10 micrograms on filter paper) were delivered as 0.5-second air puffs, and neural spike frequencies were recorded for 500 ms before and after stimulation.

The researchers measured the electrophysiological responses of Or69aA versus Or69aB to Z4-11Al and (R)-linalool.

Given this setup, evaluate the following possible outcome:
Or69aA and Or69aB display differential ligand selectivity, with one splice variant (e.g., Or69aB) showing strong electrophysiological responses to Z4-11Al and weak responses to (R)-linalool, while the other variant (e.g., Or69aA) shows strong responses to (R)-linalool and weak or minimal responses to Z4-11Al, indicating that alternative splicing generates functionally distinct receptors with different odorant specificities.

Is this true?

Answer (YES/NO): YES